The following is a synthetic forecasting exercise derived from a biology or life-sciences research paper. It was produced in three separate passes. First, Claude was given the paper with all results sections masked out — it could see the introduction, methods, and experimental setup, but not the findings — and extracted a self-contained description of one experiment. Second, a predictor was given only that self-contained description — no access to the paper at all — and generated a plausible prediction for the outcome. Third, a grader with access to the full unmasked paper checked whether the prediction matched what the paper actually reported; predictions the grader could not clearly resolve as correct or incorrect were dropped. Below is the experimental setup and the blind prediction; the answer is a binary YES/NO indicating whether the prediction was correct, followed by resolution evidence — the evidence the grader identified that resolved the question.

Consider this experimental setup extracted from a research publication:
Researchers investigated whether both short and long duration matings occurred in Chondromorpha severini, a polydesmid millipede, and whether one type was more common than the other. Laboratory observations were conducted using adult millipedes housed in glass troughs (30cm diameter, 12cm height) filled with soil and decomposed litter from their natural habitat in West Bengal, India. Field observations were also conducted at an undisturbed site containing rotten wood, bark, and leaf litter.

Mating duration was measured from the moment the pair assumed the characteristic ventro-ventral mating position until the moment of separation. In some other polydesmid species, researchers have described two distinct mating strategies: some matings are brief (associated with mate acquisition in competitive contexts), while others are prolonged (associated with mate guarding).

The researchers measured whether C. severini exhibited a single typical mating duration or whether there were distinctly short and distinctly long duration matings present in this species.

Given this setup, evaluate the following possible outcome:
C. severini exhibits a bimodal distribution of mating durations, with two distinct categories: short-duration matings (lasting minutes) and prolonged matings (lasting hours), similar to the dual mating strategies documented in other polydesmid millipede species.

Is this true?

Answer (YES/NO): NO